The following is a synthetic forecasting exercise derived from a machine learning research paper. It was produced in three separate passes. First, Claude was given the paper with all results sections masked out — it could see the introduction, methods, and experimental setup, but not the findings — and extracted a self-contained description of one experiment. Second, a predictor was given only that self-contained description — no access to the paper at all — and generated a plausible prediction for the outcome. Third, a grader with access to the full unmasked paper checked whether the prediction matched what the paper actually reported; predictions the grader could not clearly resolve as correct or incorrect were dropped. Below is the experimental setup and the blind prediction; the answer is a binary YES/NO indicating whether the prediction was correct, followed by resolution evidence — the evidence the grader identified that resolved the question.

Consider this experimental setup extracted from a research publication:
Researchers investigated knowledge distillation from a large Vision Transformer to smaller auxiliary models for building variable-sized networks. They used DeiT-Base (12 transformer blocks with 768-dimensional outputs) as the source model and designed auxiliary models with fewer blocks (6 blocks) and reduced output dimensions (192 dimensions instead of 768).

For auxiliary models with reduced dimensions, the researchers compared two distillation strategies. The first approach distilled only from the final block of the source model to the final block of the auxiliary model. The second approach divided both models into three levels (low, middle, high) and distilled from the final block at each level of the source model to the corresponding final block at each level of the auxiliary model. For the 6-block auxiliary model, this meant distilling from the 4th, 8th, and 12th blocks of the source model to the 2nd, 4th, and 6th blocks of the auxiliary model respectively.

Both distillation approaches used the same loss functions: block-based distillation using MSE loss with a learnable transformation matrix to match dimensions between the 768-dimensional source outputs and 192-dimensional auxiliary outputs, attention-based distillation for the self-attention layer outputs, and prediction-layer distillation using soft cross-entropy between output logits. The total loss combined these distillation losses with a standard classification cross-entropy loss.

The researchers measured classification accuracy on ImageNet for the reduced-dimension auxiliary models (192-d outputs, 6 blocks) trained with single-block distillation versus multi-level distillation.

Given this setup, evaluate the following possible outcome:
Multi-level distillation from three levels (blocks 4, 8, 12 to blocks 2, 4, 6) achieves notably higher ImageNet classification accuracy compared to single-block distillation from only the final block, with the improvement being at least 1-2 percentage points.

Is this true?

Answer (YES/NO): YES